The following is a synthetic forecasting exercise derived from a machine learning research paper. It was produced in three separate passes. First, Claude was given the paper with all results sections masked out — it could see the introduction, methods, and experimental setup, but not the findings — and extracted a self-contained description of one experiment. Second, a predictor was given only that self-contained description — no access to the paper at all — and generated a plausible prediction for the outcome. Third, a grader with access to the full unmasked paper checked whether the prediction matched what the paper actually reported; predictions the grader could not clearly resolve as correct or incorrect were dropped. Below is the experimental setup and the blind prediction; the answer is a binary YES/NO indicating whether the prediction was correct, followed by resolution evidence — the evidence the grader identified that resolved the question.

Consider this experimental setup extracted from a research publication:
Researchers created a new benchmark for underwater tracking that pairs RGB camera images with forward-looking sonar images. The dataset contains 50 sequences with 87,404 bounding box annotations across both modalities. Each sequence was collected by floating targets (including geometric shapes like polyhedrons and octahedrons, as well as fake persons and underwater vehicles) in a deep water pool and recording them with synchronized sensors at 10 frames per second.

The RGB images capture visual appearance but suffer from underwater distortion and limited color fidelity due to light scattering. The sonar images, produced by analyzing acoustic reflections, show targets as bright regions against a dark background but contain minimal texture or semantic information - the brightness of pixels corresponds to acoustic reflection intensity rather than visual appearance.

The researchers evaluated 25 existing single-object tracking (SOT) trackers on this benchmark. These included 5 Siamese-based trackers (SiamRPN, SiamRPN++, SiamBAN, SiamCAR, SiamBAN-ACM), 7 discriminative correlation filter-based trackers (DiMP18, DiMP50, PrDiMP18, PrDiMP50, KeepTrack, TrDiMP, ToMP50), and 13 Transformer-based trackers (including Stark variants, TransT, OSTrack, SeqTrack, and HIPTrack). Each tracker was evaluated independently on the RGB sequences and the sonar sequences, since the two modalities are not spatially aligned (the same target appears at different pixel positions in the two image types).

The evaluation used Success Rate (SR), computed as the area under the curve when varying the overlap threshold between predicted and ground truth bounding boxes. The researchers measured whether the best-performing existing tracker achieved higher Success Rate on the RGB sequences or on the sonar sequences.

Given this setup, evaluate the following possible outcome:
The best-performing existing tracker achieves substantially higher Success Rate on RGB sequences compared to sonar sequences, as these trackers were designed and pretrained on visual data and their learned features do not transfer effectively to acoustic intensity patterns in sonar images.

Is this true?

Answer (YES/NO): NO